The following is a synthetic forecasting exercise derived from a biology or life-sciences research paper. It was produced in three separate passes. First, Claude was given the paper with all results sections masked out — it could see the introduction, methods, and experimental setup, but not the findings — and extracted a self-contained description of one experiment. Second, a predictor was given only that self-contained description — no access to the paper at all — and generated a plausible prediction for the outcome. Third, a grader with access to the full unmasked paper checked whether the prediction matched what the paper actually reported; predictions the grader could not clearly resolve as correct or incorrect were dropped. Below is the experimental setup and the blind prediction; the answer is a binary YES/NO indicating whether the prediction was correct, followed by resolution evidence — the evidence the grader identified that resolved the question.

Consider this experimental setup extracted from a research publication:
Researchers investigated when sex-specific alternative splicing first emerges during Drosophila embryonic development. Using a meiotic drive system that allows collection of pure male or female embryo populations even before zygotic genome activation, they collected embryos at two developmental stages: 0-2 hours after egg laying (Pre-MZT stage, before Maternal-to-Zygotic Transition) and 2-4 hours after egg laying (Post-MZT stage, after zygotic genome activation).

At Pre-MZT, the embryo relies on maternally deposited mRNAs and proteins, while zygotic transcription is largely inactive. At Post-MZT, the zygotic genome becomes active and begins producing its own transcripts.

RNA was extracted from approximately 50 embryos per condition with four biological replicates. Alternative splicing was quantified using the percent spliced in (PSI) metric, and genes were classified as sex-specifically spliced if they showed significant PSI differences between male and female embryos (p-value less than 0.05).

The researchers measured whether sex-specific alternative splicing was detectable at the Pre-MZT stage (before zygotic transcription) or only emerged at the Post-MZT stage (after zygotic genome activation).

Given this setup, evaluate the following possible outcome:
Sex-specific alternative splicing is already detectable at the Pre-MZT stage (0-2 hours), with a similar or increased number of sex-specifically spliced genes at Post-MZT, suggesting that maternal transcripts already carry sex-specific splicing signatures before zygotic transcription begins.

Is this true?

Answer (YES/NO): NO